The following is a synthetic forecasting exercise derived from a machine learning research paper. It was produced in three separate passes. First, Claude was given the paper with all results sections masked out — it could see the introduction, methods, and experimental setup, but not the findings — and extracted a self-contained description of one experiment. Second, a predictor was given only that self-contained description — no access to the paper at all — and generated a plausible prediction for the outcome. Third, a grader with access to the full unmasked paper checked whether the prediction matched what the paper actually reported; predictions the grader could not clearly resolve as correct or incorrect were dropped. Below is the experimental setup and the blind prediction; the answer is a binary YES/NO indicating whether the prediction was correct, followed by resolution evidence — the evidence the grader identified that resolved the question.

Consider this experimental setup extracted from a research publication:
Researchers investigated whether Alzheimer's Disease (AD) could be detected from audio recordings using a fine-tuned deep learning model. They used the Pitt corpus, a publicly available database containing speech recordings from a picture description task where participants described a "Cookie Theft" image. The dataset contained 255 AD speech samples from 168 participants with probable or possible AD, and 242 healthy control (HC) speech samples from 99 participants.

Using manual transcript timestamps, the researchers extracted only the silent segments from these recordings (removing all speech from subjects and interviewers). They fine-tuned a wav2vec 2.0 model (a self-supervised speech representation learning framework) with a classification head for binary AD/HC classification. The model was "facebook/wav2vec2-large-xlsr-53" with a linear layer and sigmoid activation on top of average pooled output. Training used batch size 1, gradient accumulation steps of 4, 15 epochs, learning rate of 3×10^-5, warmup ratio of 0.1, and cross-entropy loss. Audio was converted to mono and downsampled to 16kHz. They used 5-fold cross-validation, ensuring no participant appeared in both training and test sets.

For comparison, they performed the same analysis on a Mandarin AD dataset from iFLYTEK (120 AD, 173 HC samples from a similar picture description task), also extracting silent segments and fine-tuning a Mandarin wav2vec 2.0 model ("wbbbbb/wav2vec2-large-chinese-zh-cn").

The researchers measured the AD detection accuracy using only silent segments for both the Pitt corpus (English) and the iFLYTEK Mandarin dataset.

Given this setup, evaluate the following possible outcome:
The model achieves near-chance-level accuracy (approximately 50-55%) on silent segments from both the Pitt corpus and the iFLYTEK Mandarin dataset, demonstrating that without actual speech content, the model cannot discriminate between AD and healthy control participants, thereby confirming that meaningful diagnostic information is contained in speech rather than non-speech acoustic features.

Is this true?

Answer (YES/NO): NO